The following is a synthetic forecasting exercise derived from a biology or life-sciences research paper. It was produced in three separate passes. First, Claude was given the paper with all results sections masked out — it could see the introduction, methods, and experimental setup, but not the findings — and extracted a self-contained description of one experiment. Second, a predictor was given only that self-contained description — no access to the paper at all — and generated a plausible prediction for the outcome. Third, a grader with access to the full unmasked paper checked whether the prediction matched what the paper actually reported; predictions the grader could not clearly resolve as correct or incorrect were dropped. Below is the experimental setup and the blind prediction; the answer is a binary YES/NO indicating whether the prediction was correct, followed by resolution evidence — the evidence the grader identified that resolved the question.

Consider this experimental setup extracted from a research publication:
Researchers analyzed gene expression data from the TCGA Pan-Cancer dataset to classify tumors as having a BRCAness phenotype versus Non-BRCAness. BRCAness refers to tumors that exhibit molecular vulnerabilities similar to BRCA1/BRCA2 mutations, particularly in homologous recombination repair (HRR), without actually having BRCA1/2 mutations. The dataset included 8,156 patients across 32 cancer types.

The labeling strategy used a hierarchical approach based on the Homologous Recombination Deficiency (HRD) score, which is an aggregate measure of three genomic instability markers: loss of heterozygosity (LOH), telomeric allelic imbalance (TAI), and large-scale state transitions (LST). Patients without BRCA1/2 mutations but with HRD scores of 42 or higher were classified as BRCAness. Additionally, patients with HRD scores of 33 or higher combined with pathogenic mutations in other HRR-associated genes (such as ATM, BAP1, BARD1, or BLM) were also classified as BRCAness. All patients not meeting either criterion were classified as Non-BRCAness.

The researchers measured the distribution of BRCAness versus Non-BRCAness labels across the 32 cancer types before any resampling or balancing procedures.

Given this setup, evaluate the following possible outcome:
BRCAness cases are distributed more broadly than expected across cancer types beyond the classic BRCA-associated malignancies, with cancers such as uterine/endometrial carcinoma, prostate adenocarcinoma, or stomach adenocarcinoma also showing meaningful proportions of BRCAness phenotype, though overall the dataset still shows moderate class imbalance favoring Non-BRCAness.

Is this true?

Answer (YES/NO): NO